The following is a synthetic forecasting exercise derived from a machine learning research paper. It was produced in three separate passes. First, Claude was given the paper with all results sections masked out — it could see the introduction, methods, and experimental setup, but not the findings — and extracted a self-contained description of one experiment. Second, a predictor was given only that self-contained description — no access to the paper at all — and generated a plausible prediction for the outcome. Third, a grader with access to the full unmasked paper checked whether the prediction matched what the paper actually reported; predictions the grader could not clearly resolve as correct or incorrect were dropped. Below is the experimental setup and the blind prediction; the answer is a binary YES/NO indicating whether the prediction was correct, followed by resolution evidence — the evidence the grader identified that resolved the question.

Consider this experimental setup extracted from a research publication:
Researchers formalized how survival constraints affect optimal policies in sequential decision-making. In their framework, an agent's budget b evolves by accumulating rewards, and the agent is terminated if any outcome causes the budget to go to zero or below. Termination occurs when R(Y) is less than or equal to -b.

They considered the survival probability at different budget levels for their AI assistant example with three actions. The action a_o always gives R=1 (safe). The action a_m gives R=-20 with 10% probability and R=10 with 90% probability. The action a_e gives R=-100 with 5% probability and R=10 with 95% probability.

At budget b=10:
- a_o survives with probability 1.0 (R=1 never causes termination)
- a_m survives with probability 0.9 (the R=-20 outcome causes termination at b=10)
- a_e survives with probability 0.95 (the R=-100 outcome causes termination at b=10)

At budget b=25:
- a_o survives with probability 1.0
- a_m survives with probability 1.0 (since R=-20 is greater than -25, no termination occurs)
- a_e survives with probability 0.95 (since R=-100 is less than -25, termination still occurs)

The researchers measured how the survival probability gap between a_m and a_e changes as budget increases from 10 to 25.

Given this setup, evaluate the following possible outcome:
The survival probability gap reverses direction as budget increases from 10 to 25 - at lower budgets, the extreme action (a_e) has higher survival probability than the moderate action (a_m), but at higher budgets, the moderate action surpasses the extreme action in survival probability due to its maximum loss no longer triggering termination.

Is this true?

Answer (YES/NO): YES